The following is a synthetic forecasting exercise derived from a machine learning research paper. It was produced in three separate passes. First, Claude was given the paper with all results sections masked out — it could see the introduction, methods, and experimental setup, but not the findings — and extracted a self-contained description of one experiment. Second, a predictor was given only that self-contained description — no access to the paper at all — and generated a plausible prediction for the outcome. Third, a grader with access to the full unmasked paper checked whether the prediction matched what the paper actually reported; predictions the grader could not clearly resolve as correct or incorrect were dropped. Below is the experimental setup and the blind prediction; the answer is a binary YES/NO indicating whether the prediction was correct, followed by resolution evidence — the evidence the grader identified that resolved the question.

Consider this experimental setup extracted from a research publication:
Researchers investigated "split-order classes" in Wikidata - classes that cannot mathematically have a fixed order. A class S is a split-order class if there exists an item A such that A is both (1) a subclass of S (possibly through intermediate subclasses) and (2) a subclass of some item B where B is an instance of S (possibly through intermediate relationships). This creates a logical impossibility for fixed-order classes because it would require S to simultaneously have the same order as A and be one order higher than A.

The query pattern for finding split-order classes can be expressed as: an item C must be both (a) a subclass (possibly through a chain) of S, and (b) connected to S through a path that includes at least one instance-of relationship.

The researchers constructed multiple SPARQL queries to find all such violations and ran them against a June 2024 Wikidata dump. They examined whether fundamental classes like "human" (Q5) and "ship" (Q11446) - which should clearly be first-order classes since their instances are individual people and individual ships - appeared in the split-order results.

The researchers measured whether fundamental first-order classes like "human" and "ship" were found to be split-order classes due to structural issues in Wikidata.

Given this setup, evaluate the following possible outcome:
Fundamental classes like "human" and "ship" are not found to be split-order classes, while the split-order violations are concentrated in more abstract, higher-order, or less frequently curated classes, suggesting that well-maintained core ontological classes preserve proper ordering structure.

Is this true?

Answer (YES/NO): NO